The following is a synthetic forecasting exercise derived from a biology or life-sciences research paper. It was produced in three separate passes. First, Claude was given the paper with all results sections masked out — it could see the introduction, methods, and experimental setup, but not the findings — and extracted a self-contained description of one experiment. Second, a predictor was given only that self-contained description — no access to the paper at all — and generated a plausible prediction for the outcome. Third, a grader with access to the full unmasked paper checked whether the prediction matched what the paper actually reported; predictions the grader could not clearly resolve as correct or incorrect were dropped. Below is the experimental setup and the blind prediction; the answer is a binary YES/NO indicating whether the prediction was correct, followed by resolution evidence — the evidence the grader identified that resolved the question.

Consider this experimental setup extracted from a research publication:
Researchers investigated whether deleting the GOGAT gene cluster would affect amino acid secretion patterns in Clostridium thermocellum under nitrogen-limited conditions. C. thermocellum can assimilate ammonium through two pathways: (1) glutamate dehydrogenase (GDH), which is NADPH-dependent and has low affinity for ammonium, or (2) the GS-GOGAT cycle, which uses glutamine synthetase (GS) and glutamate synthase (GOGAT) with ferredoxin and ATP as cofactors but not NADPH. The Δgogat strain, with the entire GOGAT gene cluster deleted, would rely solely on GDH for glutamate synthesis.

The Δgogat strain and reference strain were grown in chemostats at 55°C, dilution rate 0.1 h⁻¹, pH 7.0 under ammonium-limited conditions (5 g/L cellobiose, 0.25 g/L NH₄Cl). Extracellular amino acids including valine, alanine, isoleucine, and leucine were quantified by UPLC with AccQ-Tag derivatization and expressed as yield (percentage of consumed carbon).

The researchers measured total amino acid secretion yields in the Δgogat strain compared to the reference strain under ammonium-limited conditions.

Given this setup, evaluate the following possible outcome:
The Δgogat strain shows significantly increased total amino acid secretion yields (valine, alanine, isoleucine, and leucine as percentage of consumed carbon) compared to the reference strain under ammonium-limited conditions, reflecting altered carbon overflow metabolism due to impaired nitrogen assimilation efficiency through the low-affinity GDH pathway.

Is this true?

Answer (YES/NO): NO